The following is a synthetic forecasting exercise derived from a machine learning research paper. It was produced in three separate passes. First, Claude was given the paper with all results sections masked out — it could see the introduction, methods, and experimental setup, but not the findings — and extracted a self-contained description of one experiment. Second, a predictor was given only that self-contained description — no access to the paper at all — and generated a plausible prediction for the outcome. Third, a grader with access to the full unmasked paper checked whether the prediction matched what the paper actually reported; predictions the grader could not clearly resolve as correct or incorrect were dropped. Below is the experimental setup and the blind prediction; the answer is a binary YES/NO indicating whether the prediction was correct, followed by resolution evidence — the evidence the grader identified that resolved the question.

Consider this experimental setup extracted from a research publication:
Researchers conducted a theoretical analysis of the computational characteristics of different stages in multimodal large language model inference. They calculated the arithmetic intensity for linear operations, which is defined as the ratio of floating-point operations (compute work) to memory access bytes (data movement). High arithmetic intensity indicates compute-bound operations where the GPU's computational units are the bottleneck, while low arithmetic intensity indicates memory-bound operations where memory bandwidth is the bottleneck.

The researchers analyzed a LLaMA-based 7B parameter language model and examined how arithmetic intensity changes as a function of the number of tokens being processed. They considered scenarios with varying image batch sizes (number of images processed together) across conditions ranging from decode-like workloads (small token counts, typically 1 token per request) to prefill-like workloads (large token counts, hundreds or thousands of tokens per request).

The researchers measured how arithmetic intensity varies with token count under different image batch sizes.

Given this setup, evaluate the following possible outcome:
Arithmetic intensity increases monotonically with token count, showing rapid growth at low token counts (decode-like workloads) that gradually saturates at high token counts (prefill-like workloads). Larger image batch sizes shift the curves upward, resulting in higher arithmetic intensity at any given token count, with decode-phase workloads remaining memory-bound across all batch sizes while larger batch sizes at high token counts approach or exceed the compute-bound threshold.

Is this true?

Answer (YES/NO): NO